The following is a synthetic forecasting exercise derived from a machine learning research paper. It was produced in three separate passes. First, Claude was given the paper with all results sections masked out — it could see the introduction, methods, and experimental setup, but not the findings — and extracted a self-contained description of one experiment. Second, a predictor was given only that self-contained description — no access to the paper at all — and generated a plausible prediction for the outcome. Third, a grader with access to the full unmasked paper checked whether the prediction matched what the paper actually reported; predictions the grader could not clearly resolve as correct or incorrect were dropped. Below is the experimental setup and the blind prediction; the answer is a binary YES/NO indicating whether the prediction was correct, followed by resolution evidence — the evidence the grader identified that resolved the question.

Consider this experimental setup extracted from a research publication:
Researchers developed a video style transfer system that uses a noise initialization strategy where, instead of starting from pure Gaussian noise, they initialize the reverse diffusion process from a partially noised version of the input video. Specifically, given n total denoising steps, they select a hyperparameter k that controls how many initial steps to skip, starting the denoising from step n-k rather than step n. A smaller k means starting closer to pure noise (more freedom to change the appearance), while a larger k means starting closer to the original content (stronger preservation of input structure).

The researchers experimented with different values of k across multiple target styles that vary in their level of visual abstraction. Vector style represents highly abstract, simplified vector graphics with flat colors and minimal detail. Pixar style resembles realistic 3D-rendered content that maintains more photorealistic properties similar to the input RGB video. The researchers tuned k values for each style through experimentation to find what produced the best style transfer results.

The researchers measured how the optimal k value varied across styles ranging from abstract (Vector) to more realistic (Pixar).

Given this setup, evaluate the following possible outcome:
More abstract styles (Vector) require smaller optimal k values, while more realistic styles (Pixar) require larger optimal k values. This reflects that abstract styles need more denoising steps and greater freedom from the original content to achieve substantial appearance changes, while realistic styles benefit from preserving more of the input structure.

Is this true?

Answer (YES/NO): YES